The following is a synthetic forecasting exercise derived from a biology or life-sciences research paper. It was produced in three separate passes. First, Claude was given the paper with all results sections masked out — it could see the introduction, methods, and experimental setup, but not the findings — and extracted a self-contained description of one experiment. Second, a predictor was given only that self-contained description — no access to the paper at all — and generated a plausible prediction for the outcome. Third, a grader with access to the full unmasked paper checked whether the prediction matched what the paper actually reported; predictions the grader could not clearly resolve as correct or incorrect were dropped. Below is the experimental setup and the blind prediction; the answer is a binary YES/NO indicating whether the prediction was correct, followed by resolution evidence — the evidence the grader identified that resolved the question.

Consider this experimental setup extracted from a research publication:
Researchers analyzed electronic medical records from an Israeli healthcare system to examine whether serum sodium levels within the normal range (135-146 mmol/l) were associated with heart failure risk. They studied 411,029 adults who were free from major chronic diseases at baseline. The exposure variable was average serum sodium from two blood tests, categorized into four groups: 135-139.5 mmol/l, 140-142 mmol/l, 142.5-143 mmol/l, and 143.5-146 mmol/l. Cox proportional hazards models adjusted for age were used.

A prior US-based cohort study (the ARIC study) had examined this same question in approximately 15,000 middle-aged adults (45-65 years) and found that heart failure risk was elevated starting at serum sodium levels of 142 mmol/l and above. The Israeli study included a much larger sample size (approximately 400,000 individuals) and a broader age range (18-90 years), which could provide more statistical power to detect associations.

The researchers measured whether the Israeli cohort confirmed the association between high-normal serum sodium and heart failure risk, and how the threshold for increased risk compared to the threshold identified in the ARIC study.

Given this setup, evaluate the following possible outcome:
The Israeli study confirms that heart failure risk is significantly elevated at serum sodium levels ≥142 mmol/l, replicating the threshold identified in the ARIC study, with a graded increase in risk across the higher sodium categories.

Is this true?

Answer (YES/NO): NO